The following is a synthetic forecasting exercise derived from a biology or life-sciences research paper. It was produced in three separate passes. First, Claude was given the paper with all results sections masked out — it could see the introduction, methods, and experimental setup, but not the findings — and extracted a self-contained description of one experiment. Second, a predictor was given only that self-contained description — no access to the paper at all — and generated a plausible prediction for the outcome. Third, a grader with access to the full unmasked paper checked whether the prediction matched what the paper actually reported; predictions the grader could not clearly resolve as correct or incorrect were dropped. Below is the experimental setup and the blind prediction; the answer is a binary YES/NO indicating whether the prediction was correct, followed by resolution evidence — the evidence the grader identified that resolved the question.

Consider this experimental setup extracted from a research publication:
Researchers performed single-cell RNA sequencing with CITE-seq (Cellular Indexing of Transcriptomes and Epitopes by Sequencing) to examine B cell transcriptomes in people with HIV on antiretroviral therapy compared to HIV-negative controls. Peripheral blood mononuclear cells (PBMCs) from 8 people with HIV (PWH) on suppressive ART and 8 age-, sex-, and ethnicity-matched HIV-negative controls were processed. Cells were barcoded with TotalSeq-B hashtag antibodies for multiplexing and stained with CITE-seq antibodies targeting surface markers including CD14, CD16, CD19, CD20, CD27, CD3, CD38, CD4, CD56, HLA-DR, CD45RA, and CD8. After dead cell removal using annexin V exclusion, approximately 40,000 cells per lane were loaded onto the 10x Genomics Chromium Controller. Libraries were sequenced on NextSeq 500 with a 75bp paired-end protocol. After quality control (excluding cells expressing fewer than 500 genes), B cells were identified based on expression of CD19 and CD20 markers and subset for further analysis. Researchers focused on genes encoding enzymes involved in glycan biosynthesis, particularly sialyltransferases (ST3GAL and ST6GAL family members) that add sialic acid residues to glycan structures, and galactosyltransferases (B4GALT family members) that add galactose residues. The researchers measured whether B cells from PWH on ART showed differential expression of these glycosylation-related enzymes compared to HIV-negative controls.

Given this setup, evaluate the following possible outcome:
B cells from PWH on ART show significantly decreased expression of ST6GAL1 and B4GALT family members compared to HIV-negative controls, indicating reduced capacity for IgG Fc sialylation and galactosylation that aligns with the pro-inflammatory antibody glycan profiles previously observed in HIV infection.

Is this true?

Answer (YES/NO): NO